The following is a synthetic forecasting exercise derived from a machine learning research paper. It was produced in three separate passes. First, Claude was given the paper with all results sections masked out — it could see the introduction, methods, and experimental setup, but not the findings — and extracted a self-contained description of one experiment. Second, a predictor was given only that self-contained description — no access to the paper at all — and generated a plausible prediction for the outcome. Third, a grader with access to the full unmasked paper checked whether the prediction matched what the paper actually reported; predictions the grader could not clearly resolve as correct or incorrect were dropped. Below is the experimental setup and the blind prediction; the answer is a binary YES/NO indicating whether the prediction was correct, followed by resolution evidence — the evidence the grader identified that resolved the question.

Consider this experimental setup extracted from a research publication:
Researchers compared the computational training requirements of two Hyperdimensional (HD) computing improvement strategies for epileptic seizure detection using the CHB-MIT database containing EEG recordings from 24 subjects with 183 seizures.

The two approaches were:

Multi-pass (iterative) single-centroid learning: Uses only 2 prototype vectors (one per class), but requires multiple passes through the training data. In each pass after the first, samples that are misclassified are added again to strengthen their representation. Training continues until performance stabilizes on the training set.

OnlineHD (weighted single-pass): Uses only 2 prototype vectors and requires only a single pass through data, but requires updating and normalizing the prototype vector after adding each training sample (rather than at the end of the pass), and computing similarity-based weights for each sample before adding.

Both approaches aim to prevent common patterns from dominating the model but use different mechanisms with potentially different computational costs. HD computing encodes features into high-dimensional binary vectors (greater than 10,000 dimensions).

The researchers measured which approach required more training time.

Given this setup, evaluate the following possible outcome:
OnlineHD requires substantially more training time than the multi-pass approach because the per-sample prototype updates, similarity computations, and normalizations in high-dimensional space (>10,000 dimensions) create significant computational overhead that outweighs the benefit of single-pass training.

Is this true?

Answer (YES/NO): NO